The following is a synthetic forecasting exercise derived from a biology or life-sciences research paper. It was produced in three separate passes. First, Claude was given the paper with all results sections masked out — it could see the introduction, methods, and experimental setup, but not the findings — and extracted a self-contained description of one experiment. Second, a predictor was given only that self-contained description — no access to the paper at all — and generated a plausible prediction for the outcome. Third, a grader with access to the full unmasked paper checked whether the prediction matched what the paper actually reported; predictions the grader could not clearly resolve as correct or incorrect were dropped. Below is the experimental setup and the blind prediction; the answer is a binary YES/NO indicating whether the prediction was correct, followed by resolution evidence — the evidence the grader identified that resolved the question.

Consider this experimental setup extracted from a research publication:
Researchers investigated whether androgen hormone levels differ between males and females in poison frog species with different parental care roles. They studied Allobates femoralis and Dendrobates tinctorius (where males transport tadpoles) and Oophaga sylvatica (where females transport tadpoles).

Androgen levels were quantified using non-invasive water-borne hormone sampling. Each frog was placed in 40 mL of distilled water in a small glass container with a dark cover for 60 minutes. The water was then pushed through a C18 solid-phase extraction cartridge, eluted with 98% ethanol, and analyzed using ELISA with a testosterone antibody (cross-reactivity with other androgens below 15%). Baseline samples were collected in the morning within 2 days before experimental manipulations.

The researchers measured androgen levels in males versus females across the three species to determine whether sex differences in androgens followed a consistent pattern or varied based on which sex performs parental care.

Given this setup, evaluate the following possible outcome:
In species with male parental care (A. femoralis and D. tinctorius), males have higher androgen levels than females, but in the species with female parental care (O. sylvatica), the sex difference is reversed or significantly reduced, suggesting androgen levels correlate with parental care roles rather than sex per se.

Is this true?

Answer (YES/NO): NO